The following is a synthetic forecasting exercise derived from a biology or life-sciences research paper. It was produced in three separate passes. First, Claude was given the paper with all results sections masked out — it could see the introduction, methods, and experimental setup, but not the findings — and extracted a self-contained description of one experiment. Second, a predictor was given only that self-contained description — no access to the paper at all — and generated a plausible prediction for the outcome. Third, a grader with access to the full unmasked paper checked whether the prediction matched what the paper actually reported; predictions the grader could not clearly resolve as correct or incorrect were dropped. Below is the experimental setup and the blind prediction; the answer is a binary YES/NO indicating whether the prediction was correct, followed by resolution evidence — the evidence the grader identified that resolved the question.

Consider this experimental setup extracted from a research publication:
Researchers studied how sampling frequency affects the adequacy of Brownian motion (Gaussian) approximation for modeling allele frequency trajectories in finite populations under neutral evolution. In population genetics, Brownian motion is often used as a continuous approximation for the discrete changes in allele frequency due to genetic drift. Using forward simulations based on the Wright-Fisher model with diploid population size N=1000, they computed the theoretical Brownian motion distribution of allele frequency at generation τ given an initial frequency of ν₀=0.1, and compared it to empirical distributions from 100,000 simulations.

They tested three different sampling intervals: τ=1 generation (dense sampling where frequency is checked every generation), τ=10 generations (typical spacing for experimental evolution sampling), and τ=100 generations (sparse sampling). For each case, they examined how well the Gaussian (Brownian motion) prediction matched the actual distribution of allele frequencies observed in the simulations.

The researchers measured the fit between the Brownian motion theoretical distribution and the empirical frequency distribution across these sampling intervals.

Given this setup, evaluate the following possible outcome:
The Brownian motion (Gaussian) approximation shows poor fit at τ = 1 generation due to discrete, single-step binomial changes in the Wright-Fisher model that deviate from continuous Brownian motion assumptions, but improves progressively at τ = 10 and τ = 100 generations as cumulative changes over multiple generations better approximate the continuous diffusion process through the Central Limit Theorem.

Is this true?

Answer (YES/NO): NO